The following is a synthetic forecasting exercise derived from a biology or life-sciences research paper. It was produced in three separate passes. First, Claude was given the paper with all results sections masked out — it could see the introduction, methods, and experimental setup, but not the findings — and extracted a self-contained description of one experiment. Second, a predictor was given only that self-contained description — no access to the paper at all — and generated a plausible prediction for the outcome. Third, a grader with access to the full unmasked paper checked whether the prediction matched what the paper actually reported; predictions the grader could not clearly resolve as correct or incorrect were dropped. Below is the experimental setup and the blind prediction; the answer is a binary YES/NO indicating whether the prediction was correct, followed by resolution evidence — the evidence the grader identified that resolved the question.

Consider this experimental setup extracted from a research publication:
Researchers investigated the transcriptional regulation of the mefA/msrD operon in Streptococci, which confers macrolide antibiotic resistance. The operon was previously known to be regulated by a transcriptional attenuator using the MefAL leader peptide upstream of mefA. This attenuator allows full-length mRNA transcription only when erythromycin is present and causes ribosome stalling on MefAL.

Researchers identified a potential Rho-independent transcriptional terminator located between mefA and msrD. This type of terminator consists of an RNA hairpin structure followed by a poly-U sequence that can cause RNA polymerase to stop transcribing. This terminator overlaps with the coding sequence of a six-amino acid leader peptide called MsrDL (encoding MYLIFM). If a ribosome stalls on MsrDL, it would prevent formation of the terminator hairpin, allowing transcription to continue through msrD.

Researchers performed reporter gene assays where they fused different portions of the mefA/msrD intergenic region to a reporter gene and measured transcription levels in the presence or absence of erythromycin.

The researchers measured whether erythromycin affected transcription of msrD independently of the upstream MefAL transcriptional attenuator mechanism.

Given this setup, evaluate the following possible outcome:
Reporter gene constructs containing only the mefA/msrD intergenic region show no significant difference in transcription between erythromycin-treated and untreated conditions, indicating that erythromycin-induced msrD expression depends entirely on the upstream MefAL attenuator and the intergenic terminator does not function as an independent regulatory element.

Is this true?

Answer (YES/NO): NO